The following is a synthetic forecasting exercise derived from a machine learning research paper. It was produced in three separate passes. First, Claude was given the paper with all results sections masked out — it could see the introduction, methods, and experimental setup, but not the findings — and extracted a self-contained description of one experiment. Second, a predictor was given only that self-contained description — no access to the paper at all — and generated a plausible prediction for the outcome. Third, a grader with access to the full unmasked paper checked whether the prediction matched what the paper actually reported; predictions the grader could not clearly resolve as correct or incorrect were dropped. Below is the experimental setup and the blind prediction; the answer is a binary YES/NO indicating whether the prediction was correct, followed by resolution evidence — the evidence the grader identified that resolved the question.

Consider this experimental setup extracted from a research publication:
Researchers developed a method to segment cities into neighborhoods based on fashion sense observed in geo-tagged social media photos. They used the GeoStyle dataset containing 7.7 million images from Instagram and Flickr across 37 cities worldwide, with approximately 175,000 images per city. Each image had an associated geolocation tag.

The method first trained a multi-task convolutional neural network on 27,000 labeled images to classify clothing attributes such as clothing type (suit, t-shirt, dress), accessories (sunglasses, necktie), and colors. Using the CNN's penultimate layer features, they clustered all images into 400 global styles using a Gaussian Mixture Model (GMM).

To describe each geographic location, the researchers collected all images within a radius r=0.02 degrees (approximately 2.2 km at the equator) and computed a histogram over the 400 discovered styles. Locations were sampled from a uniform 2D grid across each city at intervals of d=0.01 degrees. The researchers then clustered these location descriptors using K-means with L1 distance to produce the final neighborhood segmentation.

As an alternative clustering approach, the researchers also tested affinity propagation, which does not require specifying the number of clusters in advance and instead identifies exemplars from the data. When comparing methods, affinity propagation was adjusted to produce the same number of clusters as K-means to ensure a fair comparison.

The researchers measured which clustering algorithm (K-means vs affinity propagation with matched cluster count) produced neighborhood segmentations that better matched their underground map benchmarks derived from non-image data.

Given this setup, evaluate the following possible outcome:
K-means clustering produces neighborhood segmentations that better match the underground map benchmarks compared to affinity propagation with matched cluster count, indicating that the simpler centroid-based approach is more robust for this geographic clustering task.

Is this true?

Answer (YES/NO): YES